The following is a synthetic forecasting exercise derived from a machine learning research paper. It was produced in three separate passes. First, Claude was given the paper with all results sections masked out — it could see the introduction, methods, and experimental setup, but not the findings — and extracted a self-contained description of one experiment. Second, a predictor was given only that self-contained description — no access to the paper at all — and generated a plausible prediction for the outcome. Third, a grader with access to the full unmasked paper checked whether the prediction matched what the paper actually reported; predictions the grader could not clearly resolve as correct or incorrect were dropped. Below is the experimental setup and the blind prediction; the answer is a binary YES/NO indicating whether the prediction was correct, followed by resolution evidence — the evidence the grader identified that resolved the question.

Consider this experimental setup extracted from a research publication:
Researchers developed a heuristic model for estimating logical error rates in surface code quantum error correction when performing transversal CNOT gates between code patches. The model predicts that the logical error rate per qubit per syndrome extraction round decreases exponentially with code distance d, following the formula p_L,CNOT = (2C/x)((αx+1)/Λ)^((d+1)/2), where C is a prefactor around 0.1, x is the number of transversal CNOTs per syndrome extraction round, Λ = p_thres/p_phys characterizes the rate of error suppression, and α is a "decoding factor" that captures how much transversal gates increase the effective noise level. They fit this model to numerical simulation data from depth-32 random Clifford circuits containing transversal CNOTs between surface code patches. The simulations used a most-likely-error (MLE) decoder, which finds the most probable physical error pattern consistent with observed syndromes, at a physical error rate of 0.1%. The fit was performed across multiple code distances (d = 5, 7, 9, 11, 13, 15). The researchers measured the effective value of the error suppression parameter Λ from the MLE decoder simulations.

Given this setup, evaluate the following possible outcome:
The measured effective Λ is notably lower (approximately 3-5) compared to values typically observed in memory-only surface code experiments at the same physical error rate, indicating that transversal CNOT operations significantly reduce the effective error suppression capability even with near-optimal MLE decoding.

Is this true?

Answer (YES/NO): NO